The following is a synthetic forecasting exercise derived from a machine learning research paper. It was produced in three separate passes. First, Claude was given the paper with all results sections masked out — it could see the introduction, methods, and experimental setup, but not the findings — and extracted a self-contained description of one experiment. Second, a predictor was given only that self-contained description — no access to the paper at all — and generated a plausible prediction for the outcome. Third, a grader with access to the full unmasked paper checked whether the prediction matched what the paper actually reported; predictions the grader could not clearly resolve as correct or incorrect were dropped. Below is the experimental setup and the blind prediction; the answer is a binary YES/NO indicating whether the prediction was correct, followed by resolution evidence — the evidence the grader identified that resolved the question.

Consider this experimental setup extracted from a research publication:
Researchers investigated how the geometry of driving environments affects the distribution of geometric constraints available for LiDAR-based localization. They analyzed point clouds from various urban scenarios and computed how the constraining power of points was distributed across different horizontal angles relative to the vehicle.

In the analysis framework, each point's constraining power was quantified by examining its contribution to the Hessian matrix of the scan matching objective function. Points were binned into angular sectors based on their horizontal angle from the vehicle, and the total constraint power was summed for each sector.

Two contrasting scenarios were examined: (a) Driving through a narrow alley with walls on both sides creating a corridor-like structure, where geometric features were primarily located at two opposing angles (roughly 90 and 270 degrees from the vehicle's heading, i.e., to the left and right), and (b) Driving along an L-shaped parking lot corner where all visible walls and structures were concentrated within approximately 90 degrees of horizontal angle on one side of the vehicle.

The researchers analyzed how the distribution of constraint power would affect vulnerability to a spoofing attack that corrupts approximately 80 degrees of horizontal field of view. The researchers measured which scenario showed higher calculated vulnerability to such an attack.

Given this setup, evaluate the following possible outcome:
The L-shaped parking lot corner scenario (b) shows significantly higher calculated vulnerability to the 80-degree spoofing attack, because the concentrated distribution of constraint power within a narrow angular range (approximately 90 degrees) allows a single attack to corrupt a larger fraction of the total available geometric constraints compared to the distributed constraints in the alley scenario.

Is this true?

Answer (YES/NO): YES